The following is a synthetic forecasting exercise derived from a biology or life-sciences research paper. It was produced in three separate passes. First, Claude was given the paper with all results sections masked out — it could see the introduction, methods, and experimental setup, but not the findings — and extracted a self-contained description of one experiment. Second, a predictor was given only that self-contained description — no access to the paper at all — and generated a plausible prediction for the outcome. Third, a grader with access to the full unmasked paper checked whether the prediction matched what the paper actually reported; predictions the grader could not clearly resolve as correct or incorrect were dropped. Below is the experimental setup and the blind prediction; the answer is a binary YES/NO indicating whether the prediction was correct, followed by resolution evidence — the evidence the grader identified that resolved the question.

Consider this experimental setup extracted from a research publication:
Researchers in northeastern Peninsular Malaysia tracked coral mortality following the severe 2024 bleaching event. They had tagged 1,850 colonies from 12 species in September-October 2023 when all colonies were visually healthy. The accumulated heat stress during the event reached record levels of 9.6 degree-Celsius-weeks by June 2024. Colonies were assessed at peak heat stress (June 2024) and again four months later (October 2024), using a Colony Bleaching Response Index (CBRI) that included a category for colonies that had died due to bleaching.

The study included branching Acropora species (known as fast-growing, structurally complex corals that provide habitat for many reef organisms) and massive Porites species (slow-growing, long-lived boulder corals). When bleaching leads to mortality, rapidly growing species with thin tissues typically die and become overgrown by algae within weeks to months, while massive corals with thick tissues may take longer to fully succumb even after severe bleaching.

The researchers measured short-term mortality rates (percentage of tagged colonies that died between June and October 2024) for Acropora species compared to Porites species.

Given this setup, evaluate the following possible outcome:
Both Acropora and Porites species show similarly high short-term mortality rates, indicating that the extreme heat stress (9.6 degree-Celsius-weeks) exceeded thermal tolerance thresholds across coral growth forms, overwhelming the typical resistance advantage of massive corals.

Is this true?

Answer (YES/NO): NO